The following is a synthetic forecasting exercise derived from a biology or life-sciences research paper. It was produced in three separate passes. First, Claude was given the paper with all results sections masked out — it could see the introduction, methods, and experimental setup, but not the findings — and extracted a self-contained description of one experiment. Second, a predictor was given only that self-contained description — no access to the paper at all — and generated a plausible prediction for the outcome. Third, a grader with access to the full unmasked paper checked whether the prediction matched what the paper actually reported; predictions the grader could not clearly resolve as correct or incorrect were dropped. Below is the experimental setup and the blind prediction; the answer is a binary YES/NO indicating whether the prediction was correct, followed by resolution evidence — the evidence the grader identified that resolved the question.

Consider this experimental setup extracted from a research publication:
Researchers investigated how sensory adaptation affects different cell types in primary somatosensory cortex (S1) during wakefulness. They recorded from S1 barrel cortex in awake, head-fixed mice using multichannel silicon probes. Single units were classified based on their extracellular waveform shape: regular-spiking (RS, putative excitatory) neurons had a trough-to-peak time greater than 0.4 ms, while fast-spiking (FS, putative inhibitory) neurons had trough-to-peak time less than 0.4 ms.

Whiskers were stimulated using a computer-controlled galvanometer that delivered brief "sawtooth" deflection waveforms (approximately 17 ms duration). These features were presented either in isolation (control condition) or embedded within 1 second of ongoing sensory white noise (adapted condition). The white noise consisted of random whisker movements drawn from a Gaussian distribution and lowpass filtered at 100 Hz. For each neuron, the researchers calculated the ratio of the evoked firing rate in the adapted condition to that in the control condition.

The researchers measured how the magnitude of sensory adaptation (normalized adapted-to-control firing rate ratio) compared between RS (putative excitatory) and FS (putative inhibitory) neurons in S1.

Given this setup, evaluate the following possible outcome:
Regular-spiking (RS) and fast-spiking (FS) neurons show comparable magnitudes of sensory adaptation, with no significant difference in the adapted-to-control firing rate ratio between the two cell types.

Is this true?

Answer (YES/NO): NO